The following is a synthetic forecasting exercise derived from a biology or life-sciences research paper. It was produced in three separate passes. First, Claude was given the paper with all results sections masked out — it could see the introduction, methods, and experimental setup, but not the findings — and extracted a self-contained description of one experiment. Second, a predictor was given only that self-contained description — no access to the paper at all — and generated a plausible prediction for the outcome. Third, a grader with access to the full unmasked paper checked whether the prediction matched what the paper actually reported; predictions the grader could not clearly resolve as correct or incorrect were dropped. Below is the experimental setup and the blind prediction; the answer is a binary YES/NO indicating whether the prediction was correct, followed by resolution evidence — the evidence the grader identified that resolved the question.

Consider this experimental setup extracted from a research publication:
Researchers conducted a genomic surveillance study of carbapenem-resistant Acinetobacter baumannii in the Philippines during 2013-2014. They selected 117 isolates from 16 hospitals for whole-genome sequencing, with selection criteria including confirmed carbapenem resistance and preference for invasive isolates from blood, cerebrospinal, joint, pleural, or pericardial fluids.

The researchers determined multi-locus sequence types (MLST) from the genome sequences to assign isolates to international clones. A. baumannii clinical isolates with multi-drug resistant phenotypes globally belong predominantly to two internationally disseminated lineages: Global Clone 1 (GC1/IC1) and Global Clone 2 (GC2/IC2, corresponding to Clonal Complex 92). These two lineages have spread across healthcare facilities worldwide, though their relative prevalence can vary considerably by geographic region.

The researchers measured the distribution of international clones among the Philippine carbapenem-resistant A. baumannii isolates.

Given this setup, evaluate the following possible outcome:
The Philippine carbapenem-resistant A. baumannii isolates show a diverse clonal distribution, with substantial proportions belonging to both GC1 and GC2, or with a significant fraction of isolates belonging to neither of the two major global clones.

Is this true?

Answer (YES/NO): NO